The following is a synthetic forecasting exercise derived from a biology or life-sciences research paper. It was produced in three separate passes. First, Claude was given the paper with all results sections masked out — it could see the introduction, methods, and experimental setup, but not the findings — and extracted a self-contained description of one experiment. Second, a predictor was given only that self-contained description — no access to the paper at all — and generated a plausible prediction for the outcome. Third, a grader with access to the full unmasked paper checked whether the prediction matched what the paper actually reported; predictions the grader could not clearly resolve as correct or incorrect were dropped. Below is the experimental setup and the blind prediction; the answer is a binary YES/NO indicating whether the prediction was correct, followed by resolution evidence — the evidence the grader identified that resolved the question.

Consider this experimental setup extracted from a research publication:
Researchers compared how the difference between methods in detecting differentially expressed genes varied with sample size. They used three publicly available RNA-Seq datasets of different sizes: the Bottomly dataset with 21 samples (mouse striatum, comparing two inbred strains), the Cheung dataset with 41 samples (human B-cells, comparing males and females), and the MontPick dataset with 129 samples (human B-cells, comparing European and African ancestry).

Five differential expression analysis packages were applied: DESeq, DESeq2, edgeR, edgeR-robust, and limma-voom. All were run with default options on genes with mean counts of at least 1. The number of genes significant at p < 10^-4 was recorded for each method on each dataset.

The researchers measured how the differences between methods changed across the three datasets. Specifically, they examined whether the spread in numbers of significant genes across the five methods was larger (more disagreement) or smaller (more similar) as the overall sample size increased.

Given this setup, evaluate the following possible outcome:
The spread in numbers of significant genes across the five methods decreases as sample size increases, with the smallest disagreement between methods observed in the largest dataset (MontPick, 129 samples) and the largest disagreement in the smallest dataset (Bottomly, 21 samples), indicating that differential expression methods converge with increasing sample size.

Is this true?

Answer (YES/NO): YES